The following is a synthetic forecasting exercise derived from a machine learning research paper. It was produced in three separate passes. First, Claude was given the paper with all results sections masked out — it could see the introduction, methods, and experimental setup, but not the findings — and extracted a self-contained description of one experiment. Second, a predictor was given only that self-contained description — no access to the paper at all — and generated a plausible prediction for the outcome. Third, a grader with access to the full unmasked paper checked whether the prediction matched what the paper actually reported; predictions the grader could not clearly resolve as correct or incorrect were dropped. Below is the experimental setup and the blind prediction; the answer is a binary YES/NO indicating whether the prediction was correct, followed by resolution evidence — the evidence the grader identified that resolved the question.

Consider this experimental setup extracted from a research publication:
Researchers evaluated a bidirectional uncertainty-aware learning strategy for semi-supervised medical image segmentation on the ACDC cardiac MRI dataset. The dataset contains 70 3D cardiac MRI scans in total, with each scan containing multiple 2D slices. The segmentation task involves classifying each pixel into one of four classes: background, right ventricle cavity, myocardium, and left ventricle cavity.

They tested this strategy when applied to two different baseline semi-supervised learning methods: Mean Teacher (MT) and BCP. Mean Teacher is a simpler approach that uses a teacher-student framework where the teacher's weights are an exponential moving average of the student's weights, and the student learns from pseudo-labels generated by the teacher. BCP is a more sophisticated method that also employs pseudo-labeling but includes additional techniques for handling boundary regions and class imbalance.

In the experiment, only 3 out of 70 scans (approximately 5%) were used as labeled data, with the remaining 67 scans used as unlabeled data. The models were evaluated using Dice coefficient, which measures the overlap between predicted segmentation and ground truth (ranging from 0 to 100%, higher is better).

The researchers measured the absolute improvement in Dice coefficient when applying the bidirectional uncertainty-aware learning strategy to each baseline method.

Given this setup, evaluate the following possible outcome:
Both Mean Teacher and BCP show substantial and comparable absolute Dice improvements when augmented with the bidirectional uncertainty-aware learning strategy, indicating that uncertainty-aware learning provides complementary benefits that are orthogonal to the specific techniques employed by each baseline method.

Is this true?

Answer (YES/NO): NO